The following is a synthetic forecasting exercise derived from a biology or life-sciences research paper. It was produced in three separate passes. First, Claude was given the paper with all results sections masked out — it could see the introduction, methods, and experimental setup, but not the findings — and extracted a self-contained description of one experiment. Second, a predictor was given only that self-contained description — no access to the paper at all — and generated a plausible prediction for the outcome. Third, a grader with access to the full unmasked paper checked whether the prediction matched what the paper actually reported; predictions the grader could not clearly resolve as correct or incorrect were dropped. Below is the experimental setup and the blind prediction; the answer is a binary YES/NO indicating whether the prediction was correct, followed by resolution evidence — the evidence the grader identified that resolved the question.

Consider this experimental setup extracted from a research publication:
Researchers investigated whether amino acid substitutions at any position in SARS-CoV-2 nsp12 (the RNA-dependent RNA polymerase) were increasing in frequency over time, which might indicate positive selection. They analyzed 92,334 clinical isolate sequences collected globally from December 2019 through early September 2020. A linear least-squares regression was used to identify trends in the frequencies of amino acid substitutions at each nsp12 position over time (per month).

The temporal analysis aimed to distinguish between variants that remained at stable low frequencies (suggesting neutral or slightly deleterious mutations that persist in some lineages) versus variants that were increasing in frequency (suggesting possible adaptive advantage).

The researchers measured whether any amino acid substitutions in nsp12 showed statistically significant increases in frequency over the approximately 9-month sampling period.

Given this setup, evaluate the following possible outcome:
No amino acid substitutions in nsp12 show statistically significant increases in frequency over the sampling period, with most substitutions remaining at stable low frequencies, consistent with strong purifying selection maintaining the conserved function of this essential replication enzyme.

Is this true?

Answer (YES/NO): NO